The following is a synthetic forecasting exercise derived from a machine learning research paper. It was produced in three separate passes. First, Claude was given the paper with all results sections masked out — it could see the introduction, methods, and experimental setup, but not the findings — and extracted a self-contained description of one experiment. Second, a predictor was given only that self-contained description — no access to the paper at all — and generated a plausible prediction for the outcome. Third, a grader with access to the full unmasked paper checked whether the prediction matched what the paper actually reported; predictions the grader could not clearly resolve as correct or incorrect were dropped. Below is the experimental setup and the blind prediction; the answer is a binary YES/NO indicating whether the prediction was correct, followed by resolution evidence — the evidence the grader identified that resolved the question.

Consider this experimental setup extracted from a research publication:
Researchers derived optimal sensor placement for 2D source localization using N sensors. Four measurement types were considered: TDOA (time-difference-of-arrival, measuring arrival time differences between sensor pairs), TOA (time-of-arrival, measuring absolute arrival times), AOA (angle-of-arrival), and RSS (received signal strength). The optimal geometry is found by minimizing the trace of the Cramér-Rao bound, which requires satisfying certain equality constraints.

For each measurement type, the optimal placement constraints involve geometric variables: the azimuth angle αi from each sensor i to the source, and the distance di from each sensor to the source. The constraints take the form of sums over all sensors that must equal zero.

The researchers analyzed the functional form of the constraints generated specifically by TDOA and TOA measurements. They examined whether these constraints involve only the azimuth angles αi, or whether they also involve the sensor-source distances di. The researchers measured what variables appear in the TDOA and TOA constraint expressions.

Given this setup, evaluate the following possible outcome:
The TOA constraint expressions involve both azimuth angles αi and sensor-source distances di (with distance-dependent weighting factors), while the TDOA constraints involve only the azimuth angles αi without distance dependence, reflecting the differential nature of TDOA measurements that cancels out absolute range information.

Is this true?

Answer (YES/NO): NO